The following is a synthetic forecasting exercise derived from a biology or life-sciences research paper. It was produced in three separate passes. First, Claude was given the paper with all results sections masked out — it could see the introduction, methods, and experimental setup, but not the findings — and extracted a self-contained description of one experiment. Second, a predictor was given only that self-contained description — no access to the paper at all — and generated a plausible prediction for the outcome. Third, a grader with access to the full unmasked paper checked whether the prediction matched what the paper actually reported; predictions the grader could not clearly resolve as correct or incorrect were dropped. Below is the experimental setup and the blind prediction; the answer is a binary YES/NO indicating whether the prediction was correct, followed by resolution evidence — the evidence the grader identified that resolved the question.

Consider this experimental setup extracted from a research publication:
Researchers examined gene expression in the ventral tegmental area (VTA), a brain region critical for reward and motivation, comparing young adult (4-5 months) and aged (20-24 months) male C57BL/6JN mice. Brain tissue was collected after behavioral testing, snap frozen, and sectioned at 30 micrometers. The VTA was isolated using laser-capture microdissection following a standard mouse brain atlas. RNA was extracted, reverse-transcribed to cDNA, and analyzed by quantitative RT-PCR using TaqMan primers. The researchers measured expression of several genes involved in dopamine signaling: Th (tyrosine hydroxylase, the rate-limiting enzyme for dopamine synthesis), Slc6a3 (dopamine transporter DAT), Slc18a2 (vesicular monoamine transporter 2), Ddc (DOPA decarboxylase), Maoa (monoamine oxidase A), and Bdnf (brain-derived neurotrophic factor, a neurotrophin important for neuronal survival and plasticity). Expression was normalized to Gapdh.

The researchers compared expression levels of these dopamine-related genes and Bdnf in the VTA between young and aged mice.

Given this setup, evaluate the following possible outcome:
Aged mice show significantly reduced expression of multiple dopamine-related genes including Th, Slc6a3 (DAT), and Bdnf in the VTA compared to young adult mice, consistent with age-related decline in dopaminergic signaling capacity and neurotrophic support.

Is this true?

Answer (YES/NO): NO